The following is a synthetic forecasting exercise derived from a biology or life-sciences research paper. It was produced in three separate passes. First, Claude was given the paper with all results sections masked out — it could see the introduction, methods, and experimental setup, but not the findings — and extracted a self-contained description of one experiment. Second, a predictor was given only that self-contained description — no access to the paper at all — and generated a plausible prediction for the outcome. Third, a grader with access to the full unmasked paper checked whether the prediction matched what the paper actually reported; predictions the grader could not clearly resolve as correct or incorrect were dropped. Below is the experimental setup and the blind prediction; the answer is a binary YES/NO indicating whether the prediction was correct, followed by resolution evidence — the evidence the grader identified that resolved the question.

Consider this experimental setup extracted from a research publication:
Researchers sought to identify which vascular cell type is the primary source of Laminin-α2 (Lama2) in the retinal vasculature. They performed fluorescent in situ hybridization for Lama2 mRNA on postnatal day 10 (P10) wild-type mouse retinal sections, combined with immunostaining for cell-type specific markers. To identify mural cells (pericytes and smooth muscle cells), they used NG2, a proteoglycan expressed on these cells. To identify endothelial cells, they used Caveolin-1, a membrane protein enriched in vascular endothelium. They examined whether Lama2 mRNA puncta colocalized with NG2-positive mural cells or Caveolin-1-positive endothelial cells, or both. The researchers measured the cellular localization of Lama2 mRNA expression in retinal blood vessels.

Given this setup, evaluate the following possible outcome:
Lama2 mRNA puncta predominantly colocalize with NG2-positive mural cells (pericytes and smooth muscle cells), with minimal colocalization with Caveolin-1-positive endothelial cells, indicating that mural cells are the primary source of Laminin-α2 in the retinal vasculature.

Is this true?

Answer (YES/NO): YES